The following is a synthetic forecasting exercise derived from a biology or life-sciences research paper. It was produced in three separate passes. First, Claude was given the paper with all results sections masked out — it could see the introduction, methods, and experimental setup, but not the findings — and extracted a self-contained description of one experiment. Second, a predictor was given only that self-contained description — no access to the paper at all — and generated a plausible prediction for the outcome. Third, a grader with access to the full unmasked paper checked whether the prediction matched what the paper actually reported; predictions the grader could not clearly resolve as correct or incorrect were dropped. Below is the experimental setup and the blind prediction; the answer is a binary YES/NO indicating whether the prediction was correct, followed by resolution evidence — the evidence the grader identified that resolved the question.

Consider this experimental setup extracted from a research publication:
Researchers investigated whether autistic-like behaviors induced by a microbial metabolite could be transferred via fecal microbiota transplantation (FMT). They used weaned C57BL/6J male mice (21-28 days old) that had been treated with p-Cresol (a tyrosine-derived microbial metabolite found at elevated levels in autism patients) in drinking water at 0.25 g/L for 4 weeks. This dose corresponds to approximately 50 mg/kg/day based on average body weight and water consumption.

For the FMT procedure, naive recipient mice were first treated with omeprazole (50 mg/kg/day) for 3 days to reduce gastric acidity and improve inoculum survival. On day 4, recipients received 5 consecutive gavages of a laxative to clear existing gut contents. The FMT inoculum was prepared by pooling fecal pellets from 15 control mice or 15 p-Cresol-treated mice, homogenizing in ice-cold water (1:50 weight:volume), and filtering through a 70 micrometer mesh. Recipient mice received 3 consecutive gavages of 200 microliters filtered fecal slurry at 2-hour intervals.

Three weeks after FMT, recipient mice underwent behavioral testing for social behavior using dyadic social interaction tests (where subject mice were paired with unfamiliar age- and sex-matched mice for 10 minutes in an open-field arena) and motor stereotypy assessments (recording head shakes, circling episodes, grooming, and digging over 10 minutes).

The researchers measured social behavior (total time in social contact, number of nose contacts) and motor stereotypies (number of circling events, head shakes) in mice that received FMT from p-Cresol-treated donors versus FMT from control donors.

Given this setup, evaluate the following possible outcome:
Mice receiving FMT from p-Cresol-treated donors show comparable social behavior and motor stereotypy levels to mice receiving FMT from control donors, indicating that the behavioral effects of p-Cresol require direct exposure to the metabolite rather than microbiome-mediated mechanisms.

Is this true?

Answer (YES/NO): NO